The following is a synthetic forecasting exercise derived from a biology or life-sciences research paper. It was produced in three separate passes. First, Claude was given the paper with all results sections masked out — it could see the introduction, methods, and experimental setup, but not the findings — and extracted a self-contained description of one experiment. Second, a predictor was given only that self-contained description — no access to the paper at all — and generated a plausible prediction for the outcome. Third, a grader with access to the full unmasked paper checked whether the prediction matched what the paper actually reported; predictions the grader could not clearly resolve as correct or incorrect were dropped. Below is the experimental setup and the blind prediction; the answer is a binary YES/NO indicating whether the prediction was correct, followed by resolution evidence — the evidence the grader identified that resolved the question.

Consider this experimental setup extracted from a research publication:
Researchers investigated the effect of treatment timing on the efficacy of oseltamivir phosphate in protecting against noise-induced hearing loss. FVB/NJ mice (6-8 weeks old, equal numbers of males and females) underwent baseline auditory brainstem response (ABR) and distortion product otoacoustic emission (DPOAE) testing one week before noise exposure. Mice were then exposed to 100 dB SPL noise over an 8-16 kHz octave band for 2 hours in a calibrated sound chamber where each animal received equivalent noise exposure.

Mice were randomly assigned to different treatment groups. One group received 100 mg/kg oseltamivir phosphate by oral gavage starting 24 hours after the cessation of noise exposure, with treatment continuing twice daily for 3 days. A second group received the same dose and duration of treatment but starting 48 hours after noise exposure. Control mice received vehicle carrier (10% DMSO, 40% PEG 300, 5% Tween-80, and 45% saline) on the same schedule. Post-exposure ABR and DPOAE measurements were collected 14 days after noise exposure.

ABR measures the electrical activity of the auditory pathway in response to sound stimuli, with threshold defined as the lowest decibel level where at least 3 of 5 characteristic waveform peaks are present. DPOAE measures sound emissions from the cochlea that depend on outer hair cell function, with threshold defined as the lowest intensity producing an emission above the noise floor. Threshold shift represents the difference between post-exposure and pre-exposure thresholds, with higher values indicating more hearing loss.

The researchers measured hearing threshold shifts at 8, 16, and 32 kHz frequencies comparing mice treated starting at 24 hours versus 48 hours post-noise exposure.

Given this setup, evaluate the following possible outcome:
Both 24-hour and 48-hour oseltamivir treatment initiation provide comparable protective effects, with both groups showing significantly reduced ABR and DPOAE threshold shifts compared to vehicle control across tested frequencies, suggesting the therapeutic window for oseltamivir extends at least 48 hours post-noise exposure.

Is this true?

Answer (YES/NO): NO